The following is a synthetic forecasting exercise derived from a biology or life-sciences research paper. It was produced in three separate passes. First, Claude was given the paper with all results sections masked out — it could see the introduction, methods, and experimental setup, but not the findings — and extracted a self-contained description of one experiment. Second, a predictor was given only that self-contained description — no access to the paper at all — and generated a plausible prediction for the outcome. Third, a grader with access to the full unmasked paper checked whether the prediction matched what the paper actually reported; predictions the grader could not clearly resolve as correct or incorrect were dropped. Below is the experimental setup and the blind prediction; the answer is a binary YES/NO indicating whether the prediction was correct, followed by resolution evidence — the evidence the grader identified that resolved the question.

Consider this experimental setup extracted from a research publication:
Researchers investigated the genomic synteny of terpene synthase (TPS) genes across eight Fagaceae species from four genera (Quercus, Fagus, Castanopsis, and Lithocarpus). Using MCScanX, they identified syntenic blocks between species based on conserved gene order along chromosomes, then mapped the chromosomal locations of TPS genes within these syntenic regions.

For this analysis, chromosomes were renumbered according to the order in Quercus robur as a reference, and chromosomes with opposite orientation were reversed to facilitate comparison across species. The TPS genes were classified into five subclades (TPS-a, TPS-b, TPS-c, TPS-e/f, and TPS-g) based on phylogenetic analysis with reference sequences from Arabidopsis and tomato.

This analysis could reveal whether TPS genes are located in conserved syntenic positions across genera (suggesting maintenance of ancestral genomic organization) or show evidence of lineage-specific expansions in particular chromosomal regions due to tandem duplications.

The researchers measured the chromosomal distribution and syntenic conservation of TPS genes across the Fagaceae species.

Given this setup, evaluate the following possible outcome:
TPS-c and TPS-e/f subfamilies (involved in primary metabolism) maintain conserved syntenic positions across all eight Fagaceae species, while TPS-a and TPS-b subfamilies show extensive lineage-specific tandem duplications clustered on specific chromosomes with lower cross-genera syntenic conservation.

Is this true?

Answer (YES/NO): NO